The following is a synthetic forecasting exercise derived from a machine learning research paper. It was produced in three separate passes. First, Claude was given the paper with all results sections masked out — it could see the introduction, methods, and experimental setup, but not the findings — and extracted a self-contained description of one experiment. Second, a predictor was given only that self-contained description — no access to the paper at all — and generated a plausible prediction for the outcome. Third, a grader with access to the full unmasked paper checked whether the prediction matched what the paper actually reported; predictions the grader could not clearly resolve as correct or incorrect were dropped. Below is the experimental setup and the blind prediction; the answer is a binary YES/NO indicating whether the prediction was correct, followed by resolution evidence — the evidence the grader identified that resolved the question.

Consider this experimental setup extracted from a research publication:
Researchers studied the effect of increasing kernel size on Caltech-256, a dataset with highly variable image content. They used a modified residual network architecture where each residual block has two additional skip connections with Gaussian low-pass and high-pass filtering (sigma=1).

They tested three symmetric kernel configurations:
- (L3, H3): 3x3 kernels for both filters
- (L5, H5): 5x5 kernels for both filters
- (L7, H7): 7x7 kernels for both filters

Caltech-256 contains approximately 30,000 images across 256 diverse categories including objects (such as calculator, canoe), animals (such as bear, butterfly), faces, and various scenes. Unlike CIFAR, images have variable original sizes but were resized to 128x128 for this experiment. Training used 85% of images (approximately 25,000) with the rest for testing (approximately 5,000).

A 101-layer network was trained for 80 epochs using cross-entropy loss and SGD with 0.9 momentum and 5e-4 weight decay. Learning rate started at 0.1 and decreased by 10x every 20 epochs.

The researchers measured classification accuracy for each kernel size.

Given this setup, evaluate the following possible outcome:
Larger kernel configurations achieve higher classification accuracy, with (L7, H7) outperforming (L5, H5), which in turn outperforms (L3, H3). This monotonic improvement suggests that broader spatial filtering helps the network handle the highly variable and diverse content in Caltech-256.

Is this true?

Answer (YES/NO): YES